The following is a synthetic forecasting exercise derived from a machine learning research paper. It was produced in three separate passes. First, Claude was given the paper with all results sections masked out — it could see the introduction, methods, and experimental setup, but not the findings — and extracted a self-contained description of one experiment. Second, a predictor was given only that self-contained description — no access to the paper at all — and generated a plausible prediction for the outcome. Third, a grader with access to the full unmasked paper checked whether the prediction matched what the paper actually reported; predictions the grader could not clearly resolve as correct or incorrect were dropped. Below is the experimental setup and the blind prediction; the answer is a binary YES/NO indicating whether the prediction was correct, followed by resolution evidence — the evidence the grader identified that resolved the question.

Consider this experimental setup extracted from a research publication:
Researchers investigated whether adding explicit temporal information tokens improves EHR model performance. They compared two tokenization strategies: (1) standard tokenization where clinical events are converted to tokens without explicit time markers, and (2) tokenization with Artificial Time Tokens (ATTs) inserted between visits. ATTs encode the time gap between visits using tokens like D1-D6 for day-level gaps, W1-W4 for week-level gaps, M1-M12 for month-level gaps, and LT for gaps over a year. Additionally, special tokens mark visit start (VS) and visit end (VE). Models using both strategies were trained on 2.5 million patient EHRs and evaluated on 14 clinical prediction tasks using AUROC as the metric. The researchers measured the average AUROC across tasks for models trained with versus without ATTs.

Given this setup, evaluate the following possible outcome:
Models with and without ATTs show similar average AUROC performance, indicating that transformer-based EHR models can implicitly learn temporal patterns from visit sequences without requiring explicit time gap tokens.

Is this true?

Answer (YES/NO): NO